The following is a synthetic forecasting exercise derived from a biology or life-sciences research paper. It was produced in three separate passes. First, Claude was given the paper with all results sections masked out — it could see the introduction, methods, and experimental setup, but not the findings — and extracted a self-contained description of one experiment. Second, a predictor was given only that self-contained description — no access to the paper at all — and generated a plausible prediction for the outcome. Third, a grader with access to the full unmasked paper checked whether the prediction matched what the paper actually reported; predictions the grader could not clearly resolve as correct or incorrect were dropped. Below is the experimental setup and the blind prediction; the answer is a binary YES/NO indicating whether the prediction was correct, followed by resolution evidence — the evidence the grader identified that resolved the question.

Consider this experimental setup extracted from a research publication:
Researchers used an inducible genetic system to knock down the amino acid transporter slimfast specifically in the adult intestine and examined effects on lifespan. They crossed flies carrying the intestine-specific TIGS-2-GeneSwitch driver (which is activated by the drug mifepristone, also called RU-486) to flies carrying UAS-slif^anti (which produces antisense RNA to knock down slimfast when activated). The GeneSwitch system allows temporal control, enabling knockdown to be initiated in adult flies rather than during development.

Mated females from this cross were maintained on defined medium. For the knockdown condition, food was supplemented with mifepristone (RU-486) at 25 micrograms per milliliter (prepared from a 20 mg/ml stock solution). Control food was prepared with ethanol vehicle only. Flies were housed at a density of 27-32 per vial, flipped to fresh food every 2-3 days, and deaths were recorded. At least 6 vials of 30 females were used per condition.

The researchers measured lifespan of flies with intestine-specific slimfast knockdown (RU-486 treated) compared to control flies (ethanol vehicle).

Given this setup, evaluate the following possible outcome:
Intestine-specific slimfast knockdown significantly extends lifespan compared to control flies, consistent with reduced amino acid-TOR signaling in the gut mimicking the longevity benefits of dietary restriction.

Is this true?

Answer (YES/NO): YES